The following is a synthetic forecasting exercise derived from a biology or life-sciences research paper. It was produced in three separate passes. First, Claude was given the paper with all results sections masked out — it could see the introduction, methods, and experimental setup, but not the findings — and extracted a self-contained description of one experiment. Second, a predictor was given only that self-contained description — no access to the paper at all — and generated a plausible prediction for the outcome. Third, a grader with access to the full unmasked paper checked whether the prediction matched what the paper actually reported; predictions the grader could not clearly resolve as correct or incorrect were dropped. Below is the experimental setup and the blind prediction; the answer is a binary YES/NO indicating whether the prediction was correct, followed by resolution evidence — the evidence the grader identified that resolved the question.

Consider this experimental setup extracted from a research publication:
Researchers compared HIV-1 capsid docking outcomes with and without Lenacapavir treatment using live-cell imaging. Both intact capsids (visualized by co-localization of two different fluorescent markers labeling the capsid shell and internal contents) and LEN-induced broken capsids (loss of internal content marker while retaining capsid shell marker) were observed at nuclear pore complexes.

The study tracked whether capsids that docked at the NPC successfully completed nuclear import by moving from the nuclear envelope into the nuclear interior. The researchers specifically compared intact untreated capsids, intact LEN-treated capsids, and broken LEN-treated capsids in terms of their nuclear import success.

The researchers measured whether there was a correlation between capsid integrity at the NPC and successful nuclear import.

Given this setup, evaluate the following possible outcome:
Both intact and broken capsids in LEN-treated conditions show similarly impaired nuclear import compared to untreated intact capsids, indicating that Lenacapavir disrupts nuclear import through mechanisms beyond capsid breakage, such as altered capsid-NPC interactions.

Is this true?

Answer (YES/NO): NO